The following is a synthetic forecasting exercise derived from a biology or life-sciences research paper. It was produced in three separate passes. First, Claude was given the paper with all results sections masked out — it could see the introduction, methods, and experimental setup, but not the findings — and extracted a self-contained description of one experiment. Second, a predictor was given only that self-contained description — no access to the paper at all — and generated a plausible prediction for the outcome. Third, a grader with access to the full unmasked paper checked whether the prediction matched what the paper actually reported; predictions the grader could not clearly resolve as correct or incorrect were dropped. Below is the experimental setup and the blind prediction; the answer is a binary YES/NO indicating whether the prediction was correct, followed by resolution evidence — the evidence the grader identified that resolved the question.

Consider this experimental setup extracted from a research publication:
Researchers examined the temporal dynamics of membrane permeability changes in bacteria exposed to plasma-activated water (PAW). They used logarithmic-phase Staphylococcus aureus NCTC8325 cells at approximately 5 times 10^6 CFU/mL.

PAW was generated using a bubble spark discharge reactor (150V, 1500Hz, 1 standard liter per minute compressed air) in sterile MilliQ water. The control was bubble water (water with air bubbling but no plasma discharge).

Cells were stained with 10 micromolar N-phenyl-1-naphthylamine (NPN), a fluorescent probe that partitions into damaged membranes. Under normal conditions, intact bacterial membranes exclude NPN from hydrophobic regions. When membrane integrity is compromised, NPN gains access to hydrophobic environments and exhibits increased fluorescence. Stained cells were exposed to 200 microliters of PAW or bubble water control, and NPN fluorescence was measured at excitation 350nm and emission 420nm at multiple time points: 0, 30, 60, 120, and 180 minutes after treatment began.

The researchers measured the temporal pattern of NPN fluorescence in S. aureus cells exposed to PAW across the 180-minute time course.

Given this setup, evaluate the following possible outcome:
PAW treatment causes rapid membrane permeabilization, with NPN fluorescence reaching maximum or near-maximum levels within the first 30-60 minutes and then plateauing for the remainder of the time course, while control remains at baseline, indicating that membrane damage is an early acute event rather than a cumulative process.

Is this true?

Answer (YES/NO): NO